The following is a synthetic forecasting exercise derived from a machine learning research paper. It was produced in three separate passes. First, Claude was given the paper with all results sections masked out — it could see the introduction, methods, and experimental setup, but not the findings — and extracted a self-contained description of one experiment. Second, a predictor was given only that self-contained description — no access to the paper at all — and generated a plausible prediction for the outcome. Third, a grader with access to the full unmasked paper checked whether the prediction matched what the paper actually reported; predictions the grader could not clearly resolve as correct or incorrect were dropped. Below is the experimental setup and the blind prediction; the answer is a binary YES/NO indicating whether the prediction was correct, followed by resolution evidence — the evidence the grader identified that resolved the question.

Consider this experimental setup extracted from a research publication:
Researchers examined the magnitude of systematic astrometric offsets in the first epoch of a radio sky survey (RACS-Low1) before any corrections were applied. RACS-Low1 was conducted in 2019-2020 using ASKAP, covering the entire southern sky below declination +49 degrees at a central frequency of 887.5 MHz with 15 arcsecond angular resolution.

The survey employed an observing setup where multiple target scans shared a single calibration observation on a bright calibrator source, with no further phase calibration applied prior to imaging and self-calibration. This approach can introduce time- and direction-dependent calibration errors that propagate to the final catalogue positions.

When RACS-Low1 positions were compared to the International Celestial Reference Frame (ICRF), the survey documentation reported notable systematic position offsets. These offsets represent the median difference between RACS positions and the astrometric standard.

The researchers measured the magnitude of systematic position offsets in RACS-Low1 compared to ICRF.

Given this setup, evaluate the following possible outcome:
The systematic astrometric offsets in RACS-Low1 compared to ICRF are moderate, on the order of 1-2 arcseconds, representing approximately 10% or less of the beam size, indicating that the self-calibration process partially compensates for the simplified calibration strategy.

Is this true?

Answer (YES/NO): NO